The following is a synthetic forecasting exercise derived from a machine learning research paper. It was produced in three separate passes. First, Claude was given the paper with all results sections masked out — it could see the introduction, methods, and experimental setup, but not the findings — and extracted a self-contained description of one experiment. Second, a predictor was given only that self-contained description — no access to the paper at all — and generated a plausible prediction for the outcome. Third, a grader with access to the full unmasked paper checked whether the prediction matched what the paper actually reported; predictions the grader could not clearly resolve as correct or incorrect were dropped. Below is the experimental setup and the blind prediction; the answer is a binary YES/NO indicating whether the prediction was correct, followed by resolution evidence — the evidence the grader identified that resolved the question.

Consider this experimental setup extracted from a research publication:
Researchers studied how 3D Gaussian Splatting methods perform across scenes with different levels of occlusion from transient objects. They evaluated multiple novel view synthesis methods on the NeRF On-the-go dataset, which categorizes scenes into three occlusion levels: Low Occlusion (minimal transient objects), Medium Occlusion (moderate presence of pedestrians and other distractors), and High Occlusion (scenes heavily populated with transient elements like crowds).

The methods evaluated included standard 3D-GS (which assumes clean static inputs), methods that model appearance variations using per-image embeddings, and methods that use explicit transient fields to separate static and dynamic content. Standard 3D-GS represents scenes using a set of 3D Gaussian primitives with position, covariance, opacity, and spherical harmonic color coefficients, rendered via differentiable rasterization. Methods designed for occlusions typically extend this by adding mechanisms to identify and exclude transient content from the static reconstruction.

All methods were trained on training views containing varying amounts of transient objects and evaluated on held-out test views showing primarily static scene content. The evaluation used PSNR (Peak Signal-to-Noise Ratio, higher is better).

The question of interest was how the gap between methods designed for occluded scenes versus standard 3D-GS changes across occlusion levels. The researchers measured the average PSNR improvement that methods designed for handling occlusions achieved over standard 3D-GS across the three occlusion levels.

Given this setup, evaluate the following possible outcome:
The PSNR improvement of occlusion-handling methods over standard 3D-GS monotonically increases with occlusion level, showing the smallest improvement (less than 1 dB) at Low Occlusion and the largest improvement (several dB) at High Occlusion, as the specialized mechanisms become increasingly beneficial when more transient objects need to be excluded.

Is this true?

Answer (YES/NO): NO